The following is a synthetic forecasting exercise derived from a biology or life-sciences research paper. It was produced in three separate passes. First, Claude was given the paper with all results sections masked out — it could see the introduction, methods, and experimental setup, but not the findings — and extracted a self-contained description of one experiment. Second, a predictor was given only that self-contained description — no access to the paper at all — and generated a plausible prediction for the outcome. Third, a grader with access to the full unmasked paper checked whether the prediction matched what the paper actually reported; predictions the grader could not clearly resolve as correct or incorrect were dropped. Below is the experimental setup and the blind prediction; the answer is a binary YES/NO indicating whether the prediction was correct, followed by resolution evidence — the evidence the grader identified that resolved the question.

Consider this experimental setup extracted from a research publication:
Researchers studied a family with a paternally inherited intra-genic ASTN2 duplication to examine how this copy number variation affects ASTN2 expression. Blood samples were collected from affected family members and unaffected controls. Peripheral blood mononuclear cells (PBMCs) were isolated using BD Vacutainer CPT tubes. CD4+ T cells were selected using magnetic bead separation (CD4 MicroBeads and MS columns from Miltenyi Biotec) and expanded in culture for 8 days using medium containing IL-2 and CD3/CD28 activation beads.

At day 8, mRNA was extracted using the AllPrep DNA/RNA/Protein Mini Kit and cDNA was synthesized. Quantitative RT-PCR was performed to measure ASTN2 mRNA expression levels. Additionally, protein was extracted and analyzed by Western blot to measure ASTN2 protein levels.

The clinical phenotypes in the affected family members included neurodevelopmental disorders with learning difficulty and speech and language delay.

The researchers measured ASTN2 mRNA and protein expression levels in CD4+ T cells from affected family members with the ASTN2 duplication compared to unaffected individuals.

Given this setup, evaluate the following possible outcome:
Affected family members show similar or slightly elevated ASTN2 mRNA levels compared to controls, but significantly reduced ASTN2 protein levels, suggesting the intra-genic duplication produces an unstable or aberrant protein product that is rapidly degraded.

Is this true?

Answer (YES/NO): NO